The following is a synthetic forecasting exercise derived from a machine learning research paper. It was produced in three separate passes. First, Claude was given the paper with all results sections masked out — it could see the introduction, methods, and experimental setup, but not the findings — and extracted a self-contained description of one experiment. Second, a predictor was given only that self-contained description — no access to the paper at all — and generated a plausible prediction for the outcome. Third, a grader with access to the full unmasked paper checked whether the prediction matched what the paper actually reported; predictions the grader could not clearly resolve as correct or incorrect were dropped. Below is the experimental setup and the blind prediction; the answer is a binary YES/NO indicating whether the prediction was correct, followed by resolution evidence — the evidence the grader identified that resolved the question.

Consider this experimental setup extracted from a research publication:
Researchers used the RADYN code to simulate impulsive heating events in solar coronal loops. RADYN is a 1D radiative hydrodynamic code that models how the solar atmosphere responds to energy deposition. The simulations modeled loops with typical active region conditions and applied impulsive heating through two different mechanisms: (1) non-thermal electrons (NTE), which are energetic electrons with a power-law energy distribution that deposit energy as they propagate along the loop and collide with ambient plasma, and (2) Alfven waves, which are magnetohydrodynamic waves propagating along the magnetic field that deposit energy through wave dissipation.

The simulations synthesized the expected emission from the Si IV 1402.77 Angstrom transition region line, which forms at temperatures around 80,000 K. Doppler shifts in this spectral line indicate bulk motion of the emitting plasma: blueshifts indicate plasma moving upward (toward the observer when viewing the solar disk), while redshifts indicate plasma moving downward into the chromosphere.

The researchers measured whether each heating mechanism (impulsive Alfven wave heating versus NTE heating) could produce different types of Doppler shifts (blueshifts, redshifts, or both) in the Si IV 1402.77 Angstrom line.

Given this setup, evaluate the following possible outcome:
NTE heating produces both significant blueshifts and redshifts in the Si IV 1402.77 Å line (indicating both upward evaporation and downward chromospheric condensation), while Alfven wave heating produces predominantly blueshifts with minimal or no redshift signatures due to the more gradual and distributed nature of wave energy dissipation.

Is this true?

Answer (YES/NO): YES